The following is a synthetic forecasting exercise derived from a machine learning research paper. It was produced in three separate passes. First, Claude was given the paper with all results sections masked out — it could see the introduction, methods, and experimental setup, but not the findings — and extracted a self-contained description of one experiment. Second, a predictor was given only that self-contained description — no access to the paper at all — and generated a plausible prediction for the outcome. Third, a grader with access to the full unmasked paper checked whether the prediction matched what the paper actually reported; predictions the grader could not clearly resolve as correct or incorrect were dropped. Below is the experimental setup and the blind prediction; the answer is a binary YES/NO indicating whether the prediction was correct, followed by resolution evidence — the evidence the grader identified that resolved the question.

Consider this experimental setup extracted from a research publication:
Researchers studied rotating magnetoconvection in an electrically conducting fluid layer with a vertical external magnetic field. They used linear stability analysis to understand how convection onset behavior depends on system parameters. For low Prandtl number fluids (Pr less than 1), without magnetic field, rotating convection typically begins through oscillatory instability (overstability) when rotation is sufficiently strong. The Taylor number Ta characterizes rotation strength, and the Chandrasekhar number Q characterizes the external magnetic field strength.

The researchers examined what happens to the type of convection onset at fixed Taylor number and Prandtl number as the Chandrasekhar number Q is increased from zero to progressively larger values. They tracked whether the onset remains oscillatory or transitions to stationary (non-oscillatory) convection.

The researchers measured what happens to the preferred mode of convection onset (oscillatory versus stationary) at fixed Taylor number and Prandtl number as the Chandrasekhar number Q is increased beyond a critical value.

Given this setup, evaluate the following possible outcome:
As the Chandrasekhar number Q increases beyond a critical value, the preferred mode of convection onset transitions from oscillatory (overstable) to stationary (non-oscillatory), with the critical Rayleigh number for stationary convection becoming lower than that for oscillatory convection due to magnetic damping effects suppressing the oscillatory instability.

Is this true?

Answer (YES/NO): YES